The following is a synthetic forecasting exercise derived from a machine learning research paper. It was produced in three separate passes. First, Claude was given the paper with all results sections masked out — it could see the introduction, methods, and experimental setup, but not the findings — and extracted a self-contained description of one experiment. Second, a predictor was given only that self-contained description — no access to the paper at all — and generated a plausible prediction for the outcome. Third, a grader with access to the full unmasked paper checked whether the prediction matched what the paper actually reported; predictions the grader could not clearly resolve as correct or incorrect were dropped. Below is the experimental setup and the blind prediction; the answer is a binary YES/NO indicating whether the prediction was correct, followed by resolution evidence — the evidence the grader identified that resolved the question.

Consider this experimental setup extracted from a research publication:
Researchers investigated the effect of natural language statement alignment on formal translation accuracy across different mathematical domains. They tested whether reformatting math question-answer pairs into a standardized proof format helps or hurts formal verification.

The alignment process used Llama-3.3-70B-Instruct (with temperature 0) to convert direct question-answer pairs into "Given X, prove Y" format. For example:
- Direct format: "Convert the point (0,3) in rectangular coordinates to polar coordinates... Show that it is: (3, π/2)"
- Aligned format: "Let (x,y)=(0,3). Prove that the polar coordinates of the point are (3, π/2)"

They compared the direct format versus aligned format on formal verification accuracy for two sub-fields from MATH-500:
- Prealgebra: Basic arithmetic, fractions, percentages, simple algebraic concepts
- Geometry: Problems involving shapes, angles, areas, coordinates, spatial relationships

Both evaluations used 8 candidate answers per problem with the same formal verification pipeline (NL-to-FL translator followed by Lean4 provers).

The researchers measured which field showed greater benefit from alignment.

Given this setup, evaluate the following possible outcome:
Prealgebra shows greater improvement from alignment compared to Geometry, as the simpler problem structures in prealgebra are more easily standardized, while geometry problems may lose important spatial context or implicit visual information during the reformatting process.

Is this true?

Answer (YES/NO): NO